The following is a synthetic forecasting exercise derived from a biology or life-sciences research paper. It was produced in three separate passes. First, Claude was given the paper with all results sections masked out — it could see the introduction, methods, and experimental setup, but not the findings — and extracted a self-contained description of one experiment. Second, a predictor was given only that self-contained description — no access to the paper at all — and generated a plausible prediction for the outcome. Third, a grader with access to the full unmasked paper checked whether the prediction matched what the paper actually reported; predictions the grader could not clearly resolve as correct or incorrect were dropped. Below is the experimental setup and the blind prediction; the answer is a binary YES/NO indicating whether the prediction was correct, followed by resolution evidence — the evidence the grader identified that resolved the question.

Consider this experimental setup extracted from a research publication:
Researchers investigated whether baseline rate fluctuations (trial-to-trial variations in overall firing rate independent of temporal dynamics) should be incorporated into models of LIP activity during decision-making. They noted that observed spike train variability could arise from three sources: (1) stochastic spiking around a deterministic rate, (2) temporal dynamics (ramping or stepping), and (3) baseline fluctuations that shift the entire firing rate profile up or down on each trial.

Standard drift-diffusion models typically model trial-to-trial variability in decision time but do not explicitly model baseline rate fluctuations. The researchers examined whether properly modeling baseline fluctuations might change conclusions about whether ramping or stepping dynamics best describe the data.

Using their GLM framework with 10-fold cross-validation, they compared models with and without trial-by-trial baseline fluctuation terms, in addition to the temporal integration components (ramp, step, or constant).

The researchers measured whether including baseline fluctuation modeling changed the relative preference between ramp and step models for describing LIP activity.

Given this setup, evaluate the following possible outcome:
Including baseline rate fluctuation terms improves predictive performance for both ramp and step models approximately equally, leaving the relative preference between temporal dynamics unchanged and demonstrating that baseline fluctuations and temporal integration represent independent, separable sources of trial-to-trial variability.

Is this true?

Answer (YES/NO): NO